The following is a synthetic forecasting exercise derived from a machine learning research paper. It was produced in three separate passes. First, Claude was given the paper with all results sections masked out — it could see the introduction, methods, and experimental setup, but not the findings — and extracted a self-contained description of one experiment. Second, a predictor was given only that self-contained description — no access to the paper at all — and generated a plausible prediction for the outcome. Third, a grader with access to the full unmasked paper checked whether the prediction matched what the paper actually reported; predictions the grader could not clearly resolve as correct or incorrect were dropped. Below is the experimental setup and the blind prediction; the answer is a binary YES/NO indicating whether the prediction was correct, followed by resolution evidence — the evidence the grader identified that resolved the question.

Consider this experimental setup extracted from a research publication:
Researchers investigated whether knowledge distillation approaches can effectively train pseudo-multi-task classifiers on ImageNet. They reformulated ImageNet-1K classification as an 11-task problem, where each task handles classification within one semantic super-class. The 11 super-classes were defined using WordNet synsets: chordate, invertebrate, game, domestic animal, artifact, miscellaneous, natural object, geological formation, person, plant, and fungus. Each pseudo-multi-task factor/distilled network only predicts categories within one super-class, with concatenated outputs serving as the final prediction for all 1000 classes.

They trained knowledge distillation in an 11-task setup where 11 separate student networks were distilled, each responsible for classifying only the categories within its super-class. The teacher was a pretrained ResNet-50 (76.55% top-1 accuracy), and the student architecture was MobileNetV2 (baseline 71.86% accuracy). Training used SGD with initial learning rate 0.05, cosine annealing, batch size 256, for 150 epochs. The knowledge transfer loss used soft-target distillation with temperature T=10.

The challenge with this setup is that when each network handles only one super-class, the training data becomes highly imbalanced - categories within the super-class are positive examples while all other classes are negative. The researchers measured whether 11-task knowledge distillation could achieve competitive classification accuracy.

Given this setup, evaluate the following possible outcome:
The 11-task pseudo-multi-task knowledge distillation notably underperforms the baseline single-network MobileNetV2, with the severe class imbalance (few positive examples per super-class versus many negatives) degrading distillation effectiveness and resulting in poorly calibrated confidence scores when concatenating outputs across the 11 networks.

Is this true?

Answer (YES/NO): YES